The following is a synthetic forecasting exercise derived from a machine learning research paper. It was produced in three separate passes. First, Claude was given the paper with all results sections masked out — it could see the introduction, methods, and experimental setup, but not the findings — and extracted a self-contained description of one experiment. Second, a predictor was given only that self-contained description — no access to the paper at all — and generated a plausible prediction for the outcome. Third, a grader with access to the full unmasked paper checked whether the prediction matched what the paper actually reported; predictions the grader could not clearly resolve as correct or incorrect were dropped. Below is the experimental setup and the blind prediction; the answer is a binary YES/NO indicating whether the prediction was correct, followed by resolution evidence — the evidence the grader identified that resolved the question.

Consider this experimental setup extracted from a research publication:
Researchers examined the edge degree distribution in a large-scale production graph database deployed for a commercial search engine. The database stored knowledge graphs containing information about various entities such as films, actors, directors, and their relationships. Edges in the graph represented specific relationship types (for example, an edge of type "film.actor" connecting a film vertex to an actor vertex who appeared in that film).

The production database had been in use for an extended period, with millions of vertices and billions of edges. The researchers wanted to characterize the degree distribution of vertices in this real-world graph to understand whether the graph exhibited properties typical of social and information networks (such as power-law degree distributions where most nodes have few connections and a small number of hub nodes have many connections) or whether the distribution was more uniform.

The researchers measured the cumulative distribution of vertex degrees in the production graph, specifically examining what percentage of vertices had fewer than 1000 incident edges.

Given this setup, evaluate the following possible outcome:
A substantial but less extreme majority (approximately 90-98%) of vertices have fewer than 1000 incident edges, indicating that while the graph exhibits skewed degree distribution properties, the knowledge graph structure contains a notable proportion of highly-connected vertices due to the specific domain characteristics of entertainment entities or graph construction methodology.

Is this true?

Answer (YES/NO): NO